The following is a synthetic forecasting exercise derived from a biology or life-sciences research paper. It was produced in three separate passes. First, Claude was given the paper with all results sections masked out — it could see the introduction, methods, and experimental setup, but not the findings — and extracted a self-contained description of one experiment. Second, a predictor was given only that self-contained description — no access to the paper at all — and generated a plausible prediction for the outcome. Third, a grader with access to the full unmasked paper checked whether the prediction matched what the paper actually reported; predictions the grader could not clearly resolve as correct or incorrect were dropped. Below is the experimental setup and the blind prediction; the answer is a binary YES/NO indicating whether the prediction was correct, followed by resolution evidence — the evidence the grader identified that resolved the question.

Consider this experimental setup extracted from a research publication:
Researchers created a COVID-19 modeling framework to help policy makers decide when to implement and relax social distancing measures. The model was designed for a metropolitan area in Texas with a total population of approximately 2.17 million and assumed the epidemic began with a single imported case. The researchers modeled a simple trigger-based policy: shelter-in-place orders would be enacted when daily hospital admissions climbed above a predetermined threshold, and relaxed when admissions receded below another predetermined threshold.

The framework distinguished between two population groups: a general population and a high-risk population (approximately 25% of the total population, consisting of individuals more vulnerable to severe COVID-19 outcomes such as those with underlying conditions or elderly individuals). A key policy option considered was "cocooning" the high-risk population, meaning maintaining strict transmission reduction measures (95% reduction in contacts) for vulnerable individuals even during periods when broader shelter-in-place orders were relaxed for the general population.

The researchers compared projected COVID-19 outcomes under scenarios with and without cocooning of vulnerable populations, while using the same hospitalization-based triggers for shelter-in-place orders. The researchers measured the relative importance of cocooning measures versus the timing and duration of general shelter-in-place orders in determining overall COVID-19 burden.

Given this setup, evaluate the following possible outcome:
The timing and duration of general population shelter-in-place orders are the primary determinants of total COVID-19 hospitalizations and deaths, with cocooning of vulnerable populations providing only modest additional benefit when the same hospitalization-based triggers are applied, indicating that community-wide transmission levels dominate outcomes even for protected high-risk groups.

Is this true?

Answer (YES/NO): NO